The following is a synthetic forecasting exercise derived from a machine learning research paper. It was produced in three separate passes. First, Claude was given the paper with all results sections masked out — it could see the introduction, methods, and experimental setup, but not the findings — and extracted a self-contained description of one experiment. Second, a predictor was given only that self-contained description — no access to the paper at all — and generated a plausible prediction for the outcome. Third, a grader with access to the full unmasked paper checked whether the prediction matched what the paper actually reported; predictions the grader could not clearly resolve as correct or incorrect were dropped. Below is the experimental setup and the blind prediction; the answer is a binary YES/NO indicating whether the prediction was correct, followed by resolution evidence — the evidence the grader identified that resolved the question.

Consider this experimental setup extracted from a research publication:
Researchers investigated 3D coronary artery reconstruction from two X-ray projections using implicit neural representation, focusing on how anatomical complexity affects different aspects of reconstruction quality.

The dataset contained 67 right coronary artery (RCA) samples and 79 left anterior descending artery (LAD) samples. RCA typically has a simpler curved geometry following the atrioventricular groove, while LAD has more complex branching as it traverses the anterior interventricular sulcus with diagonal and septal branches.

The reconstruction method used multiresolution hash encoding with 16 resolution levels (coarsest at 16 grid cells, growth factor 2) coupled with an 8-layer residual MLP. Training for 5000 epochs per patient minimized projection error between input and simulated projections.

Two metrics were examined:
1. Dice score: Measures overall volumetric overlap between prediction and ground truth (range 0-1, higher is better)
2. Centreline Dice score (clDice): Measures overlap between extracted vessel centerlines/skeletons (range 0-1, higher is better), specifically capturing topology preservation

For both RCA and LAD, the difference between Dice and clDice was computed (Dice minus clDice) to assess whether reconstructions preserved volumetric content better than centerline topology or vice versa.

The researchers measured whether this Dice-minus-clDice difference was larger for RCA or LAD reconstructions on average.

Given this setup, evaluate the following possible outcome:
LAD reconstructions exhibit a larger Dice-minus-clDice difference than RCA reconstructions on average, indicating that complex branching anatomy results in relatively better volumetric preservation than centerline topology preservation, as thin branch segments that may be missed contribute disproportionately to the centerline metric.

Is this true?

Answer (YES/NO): NO